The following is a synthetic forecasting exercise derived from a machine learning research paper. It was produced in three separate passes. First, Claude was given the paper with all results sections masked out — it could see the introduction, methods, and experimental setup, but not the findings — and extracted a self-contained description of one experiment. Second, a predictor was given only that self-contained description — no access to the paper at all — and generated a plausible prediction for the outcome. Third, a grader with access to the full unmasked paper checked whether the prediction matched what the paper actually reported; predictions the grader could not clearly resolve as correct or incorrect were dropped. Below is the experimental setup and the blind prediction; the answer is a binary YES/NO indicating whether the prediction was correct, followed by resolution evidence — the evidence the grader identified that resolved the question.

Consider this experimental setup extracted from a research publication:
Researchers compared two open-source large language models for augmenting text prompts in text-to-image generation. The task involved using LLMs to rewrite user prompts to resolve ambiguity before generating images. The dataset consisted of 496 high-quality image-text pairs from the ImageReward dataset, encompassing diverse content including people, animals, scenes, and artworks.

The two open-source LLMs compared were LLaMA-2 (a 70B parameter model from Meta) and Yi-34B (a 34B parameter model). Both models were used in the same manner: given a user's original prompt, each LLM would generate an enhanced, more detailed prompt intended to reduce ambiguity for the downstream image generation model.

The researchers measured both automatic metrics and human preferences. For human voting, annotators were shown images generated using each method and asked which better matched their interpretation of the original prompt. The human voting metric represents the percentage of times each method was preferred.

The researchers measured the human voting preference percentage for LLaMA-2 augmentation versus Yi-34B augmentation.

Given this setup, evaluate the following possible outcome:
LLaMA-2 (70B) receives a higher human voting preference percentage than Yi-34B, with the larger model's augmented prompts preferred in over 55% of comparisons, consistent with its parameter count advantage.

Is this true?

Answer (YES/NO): NO